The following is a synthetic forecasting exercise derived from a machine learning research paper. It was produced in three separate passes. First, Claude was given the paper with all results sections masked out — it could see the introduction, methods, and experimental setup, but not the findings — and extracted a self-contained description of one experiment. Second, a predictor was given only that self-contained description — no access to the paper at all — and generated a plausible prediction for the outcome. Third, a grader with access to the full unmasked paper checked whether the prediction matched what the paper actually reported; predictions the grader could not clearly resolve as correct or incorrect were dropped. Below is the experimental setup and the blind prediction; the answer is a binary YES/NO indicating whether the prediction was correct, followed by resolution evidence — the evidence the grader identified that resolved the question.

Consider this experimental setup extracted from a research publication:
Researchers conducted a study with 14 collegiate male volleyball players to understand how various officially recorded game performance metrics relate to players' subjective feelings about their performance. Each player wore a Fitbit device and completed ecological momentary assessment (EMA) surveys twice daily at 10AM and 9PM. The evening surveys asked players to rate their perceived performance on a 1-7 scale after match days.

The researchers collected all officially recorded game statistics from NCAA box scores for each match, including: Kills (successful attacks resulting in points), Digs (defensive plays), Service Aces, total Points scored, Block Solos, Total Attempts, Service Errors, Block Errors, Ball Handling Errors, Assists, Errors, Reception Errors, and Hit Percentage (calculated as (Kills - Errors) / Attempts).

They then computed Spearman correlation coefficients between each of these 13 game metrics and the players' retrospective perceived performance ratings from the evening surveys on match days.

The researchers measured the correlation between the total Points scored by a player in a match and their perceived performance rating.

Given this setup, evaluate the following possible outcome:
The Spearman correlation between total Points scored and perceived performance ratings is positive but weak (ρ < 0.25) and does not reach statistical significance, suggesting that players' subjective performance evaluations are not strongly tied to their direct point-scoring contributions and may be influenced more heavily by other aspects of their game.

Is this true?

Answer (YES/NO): YES